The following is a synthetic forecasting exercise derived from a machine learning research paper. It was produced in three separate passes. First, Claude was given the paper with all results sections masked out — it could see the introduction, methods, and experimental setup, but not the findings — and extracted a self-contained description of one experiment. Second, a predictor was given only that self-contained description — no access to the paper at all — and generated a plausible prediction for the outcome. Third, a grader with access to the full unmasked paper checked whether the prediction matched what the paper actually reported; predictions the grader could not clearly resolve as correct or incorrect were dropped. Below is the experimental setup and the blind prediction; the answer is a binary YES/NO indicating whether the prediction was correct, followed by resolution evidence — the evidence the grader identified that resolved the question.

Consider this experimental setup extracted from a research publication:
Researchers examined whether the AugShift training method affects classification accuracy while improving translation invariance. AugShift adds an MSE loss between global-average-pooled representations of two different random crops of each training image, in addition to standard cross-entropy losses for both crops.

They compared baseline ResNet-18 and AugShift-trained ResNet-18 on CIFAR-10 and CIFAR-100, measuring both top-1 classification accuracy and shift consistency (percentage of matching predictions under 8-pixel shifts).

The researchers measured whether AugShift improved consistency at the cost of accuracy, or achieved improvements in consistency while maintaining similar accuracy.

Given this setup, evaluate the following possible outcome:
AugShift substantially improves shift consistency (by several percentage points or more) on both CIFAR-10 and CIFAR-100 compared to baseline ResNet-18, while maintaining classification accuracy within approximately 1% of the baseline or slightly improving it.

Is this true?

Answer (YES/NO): YES